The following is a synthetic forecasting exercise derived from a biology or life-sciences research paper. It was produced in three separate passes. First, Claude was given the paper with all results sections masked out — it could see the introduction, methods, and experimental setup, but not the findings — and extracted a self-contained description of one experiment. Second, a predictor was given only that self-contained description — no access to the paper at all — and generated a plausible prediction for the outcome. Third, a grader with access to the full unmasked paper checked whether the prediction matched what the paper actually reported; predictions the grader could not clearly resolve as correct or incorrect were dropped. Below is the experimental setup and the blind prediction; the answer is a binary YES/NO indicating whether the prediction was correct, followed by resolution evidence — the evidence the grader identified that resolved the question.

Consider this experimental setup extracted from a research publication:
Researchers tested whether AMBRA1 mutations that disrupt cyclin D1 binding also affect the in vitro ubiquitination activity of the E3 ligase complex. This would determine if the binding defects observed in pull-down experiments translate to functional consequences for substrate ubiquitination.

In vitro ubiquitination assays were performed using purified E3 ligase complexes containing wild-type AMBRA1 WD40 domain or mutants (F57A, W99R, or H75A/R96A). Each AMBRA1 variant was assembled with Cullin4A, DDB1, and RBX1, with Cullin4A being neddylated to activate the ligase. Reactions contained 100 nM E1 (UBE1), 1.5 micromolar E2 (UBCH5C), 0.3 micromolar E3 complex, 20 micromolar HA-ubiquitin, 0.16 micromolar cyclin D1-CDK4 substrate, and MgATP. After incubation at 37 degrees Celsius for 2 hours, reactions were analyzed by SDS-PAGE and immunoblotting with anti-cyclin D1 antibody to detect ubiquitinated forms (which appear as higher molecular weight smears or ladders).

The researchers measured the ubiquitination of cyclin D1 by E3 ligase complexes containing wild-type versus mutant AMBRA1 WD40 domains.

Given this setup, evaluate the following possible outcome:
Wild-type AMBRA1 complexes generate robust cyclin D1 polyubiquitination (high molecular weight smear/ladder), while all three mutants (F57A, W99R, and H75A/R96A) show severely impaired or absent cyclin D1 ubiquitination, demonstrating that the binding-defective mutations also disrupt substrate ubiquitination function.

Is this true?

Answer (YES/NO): YES